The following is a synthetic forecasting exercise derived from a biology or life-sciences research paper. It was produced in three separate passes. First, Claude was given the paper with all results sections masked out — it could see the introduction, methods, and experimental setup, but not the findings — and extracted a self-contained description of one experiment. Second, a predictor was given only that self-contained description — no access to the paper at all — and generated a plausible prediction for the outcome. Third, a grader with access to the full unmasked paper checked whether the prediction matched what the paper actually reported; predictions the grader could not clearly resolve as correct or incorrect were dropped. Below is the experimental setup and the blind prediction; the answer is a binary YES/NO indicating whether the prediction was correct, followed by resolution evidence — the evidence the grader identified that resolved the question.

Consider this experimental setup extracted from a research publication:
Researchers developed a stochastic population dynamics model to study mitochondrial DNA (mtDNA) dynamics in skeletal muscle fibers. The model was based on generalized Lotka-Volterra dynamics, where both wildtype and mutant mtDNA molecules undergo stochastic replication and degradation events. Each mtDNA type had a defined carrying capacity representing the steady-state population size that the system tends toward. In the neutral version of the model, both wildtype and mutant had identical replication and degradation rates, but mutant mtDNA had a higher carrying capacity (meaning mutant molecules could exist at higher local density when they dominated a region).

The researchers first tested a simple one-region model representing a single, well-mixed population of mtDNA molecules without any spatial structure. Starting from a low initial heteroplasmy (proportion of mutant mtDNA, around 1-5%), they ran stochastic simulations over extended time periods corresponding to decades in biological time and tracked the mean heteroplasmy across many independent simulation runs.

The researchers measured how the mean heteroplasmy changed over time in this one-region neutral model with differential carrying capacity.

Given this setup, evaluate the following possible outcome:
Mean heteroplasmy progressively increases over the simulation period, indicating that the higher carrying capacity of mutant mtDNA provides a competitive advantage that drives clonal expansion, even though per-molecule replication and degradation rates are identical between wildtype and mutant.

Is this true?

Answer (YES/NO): NO